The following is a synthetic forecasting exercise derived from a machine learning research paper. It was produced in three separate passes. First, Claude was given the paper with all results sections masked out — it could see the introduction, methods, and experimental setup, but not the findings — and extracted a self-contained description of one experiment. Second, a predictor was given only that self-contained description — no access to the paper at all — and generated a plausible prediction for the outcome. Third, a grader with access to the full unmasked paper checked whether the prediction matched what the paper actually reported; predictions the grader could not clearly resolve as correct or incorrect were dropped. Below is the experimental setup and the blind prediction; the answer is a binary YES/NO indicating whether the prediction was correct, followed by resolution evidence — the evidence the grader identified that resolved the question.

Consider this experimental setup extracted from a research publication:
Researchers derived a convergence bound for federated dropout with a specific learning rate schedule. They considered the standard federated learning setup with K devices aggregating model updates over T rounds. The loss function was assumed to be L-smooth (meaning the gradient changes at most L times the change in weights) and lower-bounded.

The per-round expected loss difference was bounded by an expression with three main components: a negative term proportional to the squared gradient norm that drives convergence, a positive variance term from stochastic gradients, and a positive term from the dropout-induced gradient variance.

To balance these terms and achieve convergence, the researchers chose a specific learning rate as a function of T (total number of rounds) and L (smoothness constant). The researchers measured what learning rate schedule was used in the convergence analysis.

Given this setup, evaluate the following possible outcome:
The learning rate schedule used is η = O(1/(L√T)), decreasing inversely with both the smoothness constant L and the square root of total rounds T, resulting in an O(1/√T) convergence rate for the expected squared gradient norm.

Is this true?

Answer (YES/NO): YES